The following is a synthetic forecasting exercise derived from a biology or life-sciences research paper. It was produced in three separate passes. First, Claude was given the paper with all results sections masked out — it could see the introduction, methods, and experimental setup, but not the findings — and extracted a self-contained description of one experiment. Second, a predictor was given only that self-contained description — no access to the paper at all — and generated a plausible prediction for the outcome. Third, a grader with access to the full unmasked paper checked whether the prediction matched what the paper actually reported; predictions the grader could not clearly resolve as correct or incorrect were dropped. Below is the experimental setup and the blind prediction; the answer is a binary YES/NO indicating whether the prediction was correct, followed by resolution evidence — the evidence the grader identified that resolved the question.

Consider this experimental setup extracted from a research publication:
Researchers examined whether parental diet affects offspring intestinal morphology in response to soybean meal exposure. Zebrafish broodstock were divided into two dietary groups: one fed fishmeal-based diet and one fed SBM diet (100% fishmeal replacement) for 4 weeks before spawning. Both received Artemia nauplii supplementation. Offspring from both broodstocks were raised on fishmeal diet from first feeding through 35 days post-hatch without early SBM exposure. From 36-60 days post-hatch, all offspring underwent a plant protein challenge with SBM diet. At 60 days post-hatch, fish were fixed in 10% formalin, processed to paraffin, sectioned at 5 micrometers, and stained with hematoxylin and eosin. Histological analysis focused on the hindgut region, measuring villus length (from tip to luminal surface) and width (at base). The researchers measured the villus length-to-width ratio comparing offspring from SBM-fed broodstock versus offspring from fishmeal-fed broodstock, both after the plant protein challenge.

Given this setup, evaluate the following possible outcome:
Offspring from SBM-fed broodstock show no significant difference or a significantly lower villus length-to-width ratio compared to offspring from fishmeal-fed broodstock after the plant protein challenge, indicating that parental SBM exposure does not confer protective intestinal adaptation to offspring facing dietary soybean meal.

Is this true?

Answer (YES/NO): YES